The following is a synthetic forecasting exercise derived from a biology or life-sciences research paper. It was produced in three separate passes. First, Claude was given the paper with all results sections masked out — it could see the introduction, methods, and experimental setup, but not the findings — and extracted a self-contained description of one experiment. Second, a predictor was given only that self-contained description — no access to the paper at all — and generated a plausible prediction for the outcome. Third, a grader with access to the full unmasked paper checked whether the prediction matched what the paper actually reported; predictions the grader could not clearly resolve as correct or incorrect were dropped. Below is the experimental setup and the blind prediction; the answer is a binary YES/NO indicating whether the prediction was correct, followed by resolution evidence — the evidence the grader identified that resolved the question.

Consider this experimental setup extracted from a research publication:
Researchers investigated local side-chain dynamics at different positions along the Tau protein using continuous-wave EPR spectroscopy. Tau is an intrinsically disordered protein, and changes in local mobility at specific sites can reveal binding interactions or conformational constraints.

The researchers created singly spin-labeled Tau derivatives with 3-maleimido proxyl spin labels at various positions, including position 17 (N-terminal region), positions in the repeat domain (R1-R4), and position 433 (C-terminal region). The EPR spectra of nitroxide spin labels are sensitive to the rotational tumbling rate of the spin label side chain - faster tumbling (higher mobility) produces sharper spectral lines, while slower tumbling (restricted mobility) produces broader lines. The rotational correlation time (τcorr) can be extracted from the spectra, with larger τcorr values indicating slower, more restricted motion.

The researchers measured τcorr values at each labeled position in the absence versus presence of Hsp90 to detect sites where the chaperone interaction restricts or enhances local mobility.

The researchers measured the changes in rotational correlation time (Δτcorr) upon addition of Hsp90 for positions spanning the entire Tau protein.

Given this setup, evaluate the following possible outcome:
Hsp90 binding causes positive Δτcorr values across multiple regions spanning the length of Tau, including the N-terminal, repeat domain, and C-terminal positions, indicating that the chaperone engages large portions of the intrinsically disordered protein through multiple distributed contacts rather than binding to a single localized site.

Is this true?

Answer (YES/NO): NO